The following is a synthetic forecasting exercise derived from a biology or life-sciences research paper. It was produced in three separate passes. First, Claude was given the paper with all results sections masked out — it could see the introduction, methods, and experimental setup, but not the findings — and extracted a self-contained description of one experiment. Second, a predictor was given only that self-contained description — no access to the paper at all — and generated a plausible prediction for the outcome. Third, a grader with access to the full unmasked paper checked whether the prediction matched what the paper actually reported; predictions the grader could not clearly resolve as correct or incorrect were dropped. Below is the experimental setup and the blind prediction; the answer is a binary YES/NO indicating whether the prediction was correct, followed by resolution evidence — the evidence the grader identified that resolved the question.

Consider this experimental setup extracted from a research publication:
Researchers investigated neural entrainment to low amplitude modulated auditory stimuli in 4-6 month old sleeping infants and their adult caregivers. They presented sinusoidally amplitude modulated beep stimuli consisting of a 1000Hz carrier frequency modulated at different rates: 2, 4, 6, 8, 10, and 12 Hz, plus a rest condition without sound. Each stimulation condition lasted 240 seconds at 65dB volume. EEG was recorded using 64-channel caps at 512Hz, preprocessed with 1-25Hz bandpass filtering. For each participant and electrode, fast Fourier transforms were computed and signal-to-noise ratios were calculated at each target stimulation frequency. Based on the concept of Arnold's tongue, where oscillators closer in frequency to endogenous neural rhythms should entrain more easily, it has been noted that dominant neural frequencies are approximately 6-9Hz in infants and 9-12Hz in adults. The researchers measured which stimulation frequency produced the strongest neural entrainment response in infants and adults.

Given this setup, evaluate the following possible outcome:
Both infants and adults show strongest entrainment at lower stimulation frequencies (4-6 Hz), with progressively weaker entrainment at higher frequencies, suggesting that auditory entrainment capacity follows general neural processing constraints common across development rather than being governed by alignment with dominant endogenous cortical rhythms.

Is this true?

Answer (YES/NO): NO